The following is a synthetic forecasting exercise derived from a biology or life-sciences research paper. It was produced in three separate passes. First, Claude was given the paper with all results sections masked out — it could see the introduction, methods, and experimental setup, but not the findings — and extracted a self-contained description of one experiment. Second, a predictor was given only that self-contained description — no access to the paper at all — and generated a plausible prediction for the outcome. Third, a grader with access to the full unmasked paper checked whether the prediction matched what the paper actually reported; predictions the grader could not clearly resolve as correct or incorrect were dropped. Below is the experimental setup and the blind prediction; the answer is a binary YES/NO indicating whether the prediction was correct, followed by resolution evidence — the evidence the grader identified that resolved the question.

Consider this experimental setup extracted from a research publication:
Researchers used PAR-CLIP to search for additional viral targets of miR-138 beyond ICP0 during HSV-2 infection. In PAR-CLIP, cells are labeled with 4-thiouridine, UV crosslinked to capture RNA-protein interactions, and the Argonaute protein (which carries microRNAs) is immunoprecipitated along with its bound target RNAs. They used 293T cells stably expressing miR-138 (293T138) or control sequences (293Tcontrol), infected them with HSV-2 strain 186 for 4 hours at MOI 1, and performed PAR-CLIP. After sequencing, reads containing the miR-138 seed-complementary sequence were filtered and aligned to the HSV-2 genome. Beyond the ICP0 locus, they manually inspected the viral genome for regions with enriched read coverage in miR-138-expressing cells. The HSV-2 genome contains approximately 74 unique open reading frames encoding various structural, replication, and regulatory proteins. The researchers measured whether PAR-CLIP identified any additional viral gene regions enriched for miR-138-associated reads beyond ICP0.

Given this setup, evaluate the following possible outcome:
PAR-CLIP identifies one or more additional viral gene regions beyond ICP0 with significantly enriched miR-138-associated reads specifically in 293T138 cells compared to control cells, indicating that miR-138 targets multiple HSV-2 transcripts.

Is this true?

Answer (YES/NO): YES